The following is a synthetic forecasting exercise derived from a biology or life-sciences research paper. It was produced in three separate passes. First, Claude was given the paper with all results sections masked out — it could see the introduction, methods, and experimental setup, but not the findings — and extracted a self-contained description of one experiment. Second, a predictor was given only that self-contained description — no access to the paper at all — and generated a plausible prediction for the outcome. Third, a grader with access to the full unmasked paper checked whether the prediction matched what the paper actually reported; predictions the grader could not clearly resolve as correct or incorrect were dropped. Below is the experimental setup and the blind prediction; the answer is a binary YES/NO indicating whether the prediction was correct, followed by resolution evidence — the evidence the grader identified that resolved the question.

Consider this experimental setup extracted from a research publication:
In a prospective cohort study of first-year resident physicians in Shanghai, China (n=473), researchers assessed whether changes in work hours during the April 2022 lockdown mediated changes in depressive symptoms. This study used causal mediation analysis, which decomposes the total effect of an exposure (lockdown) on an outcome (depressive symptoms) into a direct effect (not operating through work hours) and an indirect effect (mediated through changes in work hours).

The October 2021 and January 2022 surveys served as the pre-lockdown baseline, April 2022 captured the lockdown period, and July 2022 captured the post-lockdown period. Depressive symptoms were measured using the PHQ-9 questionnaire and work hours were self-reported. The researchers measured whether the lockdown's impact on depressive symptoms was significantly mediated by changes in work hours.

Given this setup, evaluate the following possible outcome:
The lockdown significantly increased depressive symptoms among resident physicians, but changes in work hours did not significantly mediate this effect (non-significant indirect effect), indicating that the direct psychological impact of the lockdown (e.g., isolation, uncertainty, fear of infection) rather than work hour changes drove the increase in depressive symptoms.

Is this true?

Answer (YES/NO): NO